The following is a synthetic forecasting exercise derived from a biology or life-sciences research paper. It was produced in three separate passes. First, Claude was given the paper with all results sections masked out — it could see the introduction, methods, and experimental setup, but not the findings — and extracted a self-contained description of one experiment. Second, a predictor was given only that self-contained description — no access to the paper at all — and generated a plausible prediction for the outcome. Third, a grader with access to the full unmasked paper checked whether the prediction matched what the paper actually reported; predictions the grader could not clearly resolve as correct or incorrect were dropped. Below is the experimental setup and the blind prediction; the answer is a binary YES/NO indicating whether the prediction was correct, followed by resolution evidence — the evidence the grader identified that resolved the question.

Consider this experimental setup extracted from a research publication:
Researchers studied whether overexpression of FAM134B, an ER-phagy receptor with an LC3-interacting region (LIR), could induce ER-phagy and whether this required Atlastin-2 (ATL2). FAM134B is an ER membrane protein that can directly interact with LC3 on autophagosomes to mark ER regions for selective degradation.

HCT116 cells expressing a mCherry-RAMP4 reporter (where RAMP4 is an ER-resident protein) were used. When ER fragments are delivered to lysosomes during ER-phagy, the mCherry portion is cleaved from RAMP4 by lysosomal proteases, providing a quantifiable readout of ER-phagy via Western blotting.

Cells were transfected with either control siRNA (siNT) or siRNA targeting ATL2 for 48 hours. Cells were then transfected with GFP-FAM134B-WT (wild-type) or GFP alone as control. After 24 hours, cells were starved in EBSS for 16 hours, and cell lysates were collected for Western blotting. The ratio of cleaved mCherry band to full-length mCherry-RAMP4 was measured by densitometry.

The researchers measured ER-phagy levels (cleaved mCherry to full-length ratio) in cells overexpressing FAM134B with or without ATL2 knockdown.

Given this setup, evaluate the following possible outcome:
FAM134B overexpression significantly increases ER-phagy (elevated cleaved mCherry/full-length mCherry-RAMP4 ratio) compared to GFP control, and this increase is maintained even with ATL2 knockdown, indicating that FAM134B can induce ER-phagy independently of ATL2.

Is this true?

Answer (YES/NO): NO